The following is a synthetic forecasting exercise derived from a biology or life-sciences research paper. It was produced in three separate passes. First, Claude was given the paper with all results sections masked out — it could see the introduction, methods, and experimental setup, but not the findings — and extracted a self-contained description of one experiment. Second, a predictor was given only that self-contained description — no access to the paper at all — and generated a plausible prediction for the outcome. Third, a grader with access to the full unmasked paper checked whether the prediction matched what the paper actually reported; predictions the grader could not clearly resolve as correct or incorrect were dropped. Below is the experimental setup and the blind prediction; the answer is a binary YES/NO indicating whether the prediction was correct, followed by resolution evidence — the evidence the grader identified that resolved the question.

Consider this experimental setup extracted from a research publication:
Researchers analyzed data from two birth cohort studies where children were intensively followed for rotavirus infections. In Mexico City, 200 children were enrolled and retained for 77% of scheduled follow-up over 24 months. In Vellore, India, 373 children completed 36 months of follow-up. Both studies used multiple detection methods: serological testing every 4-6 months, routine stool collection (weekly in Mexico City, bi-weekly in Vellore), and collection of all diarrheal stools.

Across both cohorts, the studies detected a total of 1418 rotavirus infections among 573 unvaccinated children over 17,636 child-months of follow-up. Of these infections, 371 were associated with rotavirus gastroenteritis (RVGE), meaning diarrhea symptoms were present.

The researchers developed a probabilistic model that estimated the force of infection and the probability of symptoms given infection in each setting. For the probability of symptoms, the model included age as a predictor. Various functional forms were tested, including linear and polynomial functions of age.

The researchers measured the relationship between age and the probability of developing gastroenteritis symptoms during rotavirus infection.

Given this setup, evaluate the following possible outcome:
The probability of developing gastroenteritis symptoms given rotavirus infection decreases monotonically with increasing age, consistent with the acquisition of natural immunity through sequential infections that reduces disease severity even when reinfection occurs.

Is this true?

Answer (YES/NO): NO